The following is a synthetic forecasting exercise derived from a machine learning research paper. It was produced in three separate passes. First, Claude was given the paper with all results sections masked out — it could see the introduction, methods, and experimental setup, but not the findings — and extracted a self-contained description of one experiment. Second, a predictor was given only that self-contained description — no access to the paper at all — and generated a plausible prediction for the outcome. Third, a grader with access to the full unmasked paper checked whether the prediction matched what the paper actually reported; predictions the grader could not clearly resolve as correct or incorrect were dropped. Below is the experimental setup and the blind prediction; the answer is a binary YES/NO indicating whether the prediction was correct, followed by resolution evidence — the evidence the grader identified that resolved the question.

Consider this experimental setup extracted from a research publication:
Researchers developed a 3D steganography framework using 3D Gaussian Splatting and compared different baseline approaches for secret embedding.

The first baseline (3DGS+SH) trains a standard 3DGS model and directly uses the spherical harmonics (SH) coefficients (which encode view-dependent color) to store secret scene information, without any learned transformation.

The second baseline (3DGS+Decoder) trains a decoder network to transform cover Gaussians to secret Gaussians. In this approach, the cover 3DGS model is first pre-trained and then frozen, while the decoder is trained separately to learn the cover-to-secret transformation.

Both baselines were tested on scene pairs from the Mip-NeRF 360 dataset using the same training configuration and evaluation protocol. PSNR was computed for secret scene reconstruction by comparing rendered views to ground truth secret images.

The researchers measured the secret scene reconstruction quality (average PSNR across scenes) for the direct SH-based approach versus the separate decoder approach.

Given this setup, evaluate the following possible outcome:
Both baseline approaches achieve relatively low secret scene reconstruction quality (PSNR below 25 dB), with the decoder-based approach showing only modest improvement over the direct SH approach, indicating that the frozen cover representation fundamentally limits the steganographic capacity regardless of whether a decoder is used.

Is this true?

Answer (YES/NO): NO